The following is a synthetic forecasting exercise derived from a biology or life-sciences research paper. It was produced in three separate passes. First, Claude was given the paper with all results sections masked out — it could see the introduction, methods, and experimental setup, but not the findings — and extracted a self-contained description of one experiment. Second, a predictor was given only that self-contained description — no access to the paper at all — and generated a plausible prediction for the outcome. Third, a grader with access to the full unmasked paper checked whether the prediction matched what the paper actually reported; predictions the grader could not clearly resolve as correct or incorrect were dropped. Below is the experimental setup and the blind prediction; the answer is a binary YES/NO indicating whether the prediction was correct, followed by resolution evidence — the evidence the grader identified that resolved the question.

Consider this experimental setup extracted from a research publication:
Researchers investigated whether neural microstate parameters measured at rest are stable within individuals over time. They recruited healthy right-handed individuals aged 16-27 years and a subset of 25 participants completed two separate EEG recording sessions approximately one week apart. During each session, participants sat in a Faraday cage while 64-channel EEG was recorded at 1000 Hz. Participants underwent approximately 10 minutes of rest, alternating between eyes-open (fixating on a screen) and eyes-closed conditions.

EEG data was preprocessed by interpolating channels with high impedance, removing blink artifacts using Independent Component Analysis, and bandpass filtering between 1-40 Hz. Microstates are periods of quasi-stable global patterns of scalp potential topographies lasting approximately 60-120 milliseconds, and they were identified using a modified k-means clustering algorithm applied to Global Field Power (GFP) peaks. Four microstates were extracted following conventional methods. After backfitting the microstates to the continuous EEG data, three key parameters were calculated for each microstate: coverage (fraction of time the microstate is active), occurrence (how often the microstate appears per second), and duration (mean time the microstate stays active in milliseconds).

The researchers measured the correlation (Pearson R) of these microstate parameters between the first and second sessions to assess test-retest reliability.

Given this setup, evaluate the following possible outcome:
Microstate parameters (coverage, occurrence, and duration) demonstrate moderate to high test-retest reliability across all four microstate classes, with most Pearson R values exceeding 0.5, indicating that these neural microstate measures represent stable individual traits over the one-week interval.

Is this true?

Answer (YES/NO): YES